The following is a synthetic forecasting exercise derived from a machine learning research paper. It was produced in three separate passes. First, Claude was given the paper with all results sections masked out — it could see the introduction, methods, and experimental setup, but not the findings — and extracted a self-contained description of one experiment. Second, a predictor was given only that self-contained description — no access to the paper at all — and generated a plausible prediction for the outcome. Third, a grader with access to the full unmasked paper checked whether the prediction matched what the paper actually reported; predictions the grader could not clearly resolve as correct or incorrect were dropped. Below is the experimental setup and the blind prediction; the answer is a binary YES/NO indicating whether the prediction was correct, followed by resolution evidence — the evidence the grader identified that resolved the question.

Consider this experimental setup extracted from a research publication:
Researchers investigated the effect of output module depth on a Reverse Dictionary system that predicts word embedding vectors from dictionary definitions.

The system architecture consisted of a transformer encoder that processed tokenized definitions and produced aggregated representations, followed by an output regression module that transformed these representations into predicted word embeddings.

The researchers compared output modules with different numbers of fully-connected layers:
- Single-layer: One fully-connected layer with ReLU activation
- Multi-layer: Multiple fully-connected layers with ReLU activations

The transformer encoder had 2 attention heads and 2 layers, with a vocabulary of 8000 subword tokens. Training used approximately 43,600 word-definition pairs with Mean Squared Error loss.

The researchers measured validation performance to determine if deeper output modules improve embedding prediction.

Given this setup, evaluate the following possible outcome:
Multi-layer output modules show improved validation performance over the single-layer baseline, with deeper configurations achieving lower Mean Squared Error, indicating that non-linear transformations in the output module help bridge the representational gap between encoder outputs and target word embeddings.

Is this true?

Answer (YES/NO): NO